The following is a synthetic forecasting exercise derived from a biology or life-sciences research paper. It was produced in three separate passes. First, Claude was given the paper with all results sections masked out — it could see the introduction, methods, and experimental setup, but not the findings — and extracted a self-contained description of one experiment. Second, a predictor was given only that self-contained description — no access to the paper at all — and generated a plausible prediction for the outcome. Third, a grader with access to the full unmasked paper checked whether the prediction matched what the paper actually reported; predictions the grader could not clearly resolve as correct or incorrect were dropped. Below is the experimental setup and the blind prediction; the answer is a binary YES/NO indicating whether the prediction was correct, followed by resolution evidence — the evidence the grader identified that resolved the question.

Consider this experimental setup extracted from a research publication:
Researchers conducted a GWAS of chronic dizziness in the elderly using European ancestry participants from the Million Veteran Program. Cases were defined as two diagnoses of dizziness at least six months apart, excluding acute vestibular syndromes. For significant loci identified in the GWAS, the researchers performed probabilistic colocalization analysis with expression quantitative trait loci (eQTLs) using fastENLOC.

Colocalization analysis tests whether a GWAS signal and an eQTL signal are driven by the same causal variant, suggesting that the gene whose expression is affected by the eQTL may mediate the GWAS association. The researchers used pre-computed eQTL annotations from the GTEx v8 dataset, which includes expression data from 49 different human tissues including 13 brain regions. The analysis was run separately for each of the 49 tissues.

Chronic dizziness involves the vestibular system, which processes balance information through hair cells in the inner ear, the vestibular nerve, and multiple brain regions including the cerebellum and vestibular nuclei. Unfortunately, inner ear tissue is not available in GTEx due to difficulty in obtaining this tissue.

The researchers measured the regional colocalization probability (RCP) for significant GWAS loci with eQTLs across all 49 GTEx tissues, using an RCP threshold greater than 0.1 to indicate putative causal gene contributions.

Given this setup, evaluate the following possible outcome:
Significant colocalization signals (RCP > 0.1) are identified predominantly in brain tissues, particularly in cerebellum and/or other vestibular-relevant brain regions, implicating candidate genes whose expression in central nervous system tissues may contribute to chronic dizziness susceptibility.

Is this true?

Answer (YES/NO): NO